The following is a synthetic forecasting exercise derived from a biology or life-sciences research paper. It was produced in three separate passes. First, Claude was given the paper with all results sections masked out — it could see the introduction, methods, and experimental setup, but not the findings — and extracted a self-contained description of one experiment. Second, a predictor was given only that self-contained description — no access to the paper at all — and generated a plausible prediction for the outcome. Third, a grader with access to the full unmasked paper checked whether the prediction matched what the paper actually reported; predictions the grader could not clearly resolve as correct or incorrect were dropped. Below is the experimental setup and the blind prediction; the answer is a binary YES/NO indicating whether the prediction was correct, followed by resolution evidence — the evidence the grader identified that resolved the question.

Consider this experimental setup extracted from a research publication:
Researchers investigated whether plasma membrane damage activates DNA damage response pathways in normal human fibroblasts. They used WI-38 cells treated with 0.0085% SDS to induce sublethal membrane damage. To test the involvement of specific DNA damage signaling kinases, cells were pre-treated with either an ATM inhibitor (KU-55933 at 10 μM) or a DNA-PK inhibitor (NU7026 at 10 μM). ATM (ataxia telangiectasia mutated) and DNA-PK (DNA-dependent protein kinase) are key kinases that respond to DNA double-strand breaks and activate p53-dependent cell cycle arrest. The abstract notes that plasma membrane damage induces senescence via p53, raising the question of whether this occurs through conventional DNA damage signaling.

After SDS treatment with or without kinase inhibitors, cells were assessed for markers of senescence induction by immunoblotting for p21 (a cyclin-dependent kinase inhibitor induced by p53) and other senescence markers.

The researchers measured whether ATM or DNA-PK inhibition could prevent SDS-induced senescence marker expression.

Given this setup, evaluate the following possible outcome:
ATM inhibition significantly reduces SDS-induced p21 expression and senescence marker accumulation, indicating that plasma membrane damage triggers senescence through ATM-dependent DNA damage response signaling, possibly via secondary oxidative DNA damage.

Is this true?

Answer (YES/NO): NO